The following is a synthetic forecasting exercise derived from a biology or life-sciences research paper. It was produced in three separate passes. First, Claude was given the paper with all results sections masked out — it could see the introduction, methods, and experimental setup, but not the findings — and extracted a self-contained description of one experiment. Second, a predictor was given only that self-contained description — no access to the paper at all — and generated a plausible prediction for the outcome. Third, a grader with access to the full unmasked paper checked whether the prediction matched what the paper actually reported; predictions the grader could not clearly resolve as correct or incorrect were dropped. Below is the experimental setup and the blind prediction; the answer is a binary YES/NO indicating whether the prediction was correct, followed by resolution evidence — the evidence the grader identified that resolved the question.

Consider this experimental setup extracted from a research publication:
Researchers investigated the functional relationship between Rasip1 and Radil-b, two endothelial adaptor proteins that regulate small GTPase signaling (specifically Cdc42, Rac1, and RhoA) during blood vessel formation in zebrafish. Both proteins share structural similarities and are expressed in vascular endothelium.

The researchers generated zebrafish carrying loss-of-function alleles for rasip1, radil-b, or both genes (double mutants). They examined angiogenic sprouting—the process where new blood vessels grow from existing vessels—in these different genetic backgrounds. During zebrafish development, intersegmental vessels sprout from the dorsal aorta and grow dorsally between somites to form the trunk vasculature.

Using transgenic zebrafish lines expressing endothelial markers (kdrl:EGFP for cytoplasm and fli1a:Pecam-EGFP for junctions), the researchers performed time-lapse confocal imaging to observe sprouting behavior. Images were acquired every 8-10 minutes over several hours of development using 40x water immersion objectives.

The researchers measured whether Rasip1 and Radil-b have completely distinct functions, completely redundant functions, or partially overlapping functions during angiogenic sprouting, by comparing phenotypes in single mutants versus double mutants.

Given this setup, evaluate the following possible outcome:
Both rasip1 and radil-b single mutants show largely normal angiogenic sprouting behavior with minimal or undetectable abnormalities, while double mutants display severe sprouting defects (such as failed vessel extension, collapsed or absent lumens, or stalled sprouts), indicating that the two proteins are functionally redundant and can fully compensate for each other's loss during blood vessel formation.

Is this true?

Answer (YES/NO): NO